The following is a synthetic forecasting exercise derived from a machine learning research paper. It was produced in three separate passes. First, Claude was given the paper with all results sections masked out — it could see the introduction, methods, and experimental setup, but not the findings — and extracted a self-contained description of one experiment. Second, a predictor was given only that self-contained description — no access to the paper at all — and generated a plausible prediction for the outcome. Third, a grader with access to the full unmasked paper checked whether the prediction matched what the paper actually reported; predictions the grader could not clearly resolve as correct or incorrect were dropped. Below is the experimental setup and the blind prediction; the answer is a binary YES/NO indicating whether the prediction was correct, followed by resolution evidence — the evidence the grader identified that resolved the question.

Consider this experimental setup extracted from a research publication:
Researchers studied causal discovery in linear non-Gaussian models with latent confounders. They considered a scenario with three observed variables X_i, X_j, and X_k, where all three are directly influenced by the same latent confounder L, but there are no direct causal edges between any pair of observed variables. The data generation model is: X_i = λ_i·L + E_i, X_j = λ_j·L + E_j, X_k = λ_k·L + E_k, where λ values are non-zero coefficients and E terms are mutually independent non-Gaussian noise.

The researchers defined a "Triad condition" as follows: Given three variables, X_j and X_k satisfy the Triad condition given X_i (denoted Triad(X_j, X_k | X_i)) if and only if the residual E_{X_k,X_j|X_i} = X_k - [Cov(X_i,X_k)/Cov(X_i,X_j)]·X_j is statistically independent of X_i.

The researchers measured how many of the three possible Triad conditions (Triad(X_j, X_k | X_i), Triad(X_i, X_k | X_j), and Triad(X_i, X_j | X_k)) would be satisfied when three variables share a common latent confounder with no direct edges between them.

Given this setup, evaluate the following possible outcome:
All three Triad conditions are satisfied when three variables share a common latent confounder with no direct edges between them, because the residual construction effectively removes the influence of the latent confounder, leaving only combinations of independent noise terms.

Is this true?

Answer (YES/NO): YES